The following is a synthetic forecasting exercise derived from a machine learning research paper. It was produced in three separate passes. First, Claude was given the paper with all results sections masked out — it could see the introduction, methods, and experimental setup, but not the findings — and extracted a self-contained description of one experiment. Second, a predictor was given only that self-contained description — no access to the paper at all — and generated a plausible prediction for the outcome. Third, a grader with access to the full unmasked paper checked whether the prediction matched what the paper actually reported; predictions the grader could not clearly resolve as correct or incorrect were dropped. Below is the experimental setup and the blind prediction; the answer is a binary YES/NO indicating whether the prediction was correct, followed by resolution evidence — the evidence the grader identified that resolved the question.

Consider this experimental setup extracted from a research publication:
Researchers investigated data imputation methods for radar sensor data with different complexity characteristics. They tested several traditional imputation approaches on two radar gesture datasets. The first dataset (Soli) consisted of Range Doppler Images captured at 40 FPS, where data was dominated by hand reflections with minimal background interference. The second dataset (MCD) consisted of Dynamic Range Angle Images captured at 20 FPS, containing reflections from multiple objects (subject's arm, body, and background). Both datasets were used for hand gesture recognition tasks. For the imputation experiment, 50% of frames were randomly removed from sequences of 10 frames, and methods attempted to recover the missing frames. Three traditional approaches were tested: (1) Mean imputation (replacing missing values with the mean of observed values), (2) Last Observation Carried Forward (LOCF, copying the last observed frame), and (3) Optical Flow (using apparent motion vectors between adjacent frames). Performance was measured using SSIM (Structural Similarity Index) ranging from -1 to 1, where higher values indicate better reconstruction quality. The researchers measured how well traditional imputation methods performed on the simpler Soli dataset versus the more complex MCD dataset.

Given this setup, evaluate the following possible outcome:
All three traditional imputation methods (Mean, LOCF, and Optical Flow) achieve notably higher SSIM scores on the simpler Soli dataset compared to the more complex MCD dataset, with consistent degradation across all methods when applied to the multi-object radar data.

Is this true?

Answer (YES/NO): YES